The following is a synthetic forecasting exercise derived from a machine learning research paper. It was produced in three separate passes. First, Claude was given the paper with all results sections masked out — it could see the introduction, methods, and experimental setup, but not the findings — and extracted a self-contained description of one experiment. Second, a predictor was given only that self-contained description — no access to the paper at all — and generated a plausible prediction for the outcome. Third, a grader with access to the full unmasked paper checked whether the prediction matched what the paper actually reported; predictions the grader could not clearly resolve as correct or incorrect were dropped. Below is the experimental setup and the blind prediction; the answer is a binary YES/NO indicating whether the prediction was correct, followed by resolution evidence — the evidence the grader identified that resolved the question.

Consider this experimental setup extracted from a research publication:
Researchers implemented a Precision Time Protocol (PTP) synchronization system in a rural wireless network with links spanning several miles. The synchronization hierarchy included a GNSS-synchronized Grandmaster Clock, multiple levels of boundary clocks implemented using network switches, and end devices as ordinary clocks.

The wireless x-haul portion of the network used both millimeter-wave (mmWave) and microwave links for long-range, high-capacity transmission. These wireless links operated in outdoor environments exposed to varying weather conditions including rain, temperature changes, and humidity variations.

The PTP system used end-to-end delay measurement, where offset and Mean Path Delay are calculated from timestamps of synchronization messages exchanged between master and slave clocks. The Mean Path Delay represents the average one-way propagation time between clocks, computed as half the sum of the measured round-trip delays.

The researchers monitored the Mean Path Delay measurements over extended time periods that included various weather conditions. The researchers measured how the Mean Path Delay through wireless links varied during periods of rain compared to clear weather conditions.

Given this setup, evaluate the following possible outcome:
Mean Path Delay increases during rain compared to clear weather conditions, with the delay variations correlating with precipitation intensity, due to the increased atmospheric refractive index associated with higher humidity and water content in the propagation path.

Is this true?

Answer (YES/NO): YES